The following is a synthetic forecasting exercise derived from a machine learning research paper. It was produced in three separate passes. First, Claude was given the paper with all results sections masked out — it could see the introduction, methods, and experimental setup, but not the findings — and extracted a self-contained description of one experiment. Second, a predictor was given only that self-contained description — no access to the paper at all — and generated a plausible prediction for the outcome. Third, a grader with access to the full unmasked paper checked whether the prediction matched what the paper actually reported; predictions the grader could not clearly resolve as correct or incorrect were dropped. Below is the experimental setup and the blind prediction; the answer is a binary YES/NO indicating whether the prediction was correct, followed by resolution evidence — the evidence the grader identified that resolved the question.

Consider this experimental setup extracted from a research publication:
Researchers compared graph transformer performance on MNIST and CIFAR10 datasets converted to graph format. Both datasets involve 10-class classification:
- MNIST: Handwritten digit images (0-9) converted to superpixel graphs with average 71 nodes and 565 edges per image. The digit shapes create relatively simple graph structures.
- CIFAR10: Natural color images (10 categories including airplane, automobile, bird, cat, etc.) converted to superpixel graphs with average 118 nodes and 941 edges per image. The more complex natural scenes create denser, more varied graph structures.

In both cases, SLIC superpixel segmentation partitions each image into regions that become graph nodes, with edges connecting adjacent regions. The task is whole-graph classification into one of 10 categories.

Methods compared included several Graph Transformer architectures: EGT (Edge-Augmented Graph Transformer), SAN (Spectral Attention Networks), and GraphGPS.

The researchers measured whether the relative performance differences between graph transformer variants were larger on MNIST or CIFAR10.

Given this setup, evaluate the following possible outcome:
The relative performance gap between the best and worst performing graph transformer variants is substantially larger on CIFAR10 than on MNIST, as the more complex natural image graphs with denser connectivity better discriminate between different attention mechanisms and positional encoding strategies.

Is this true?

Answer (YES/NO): YES